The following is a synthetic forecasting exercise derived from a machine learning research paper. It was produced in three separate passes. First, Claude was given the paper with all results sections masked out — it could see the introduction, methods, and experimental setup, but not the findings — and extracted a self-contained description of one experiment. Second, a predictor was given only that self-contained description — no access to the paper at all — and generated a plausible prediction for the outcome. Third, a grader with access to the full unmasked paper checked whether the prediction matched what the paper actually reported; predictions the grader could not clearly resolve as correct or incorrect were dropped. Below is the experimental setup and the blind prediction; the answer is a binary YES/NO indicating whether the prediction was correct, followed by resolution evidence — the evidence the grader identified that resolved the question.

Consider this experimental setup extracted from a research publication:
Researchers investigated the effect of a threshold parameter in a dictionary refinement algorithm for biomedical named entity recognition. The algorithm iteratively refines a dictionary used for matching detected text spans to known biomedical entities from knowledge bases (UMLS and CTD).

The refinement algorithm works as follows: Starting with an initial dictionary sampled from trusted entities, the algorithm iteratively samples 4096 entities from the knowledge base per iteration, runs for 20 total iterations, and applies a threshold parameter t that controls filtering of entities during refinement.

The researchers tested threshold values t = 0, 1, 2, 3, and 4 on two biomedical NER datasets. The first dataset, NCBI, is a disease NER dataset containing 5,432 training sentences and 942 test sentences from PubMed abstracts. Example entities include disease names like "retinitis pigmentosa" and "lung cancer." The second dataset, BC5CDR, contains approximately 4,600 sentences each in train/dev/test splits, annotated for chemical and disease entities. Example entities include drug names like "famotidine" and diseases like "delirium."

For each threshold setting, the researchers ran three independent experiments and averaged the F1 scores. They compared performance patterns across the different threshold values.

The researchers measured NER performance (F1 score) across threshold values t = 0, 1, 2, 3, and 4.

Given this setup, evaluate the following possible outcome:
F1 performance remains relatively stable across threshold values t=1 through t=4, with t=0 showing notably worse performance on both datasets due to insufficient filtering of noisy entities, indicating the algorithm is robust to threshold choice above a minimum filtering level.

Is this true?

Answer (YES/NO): NO